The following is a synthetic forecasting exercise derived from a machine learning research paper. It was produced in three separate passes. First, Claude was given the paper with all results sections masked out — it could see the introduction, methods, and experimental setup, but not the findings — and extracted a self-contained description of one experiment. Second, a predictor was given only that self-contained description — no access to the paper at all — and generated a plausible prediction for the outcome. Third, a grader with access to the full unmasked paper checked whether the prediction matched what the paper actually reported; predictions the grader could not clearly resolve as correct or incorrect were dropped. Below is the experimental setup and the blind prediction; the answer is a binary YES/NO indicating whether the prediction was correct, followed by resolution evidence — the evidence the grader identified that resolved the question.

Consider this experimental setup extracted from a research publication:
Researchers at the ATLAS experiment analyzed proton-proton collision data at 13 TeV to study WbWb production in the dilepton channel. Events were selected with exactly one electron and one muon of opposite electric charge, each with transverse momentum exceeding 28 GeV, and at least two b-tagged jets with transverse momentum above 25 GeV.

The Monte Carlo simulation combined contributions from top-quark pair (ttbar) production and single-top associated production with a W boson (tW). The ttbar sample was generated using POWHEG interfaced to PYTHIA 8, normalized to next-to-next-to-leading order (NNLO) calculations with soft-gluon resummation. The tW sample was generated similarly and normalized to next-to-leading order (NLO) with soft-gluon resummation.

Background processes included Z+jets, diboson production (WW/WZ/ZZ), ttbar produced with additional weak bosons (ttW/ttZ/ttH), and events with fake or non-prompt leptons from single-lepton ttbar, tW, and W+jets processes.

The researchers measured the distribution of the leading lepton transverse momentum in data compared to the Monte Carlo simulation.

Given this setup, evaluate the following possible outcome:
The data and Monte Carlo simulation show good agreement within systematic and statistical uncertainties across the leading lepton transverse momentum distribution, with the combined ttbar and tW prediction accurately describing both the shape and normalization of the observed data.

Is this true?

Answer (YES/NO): NO